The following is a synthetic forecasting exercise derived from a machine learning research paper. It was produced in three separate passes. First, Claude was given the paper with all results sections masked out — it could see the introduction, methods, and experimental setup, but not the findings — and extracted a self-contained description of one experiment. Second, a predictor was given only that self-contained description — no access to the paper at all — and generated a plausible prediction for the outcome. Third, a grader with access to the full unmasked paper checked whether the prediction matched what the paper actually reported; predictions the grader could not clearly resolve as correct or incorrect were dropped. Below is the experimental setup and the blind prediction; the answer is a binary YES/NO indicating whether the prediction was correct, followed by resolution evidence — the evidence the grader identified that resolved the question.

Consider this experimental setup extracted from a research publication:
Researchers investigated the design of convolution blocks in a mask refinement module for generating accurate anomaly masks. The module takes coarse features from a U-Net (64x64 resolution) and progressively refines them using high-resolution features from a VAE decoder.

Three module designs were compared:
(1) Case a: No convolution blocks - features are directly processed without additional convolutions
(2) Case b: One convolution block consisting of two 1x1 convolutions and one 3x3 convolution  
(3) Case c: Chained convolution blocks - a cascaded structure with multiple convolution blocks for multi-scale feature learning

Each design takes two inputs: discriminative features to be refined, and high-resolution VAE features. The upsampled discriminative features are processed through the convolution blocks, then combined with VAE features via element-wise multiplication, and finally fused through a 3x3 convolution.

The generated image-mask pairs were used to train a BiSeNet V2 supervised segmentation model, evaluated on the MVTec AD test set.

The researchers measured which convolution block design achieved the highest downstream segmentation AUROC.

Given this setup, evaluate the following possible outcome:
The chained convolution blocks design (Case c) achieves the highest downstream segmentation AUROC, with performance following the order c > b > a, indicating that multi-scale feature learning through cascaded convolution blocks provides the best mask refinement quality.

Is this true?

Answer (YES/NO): YES